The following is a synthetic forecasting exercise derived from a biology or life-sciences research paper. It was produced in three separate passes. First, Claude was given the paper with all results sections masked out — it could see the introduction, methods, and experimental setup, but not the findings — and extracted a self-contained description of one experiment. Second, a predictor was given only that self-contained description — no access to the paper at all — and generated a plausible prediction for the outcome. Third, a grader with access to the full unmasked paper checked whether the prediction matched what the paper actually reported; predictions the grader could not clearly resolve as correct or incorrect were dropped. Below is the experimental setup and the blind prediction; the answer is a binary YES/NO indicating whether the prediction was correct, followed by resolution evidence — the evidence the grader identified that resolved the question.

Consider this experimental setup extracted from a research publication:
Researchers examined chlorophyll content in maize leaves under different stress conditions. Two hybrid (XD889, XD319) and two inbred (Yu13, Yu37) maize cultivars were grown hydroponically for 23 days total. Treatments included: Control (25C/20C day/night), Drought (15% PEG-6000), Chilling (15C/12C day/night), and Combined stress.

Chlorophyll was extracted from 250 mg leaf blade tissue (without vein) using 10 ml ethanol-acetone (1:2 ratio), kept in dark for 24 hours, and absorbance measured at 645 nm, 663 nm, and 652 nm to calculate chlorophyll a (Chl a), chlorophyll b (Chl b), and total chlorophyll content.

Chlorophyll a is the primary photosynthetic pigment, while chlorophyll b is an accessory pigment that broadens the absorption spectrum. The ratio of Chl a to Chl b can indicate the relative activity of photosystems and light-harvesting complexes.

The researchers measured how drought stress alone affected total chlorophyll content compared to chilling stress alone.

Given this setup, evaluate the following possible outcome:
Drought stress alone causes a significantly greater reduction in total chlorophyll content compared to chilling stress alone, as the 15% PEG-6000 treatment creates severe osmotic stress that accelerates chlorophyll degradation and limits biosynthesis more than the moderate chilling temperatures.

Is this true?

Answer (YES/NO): YES